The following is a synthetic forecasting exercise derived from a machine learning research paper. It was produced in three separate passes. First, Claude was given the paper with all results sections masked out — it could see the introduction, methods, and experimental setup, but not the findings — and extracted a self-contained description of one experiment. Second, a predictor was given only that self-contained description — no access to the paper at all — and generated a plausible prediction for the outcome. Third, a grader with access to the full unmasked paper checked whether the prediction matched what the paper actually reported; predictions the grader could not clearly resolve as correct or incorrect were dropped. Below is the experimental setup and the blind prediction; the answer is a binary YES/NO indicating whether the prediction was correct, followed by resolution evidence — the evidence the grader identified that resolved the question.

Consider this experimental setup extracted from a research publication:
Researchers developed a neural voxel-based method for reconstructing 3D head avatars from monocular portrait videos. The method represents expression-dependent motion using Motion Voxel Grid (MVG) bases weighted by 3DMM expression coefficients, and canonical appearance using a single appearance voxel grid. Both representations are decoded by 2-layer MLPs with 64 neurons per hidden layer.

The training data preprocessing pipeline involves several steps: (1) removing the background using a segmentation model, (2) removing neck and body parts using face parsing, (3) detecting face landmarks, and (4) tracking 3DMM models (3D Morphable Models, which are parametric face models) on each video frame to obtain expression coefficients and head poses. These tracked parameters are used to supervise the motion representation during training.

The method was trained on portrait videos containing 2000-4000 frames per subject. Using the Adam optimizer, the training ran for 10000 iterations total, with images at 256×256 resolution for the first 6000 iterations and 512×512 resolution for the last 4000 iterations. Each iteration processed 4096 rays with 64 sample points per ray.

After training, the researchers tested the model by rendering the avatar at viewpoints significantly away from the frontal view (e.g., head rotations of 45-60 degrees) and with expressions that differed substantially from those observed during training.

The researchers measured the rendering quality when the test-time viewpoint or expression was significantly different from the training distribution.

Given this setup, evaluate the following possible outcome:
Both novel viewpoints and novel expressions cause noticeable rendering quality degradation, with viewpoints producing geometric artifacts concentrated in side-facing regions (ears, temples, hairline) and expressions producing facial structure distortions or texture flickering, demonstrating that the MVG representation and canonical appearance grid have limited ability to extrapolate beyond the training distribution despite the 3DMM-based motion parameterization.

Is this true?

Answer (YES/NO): NO